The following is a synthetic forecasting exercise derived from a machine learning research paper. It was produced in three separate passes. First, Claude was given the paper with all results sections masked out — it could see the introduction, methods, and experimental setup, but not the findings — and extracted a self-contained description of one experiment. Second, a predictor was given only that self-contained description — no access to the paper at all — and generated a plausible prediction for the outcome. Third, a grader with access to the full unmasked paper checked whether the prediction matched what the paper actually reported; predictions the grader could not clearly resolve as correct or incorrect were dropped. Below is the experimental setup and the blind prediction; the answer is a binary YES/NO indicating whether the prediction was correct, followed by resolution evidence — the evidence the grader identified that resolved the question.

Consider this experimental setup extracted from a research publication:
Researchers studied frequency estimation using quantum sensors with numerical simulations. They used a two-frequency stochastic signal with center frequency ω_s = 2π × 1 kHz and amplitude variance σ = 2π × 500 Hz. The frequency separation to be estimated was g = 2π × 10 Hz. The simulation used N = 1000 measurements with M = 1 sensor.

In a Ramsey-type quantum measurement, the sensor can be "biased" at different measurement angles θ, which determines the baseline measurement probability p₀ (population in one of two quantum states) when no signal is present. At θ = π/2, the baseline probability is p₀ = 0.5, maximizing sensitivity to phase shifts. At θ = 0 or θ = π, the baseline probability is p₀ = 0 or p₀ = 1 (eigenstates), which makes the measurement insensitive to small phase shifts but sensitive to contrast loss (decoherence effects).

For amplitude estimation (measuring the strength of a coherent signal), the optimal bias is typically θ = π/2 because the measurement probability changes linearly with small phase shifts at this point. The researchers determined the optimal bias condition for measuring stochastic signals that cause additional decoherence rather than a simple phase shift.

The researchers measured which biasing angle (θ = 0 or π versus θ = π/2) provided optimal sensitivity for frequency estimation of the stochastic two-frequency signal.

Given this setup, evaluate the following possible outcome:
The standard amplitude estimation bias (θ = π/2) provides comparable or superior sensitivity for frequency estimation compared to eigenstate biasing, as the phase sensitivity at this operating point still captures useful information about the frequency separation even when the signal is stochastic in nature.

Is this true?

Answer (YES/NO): NO